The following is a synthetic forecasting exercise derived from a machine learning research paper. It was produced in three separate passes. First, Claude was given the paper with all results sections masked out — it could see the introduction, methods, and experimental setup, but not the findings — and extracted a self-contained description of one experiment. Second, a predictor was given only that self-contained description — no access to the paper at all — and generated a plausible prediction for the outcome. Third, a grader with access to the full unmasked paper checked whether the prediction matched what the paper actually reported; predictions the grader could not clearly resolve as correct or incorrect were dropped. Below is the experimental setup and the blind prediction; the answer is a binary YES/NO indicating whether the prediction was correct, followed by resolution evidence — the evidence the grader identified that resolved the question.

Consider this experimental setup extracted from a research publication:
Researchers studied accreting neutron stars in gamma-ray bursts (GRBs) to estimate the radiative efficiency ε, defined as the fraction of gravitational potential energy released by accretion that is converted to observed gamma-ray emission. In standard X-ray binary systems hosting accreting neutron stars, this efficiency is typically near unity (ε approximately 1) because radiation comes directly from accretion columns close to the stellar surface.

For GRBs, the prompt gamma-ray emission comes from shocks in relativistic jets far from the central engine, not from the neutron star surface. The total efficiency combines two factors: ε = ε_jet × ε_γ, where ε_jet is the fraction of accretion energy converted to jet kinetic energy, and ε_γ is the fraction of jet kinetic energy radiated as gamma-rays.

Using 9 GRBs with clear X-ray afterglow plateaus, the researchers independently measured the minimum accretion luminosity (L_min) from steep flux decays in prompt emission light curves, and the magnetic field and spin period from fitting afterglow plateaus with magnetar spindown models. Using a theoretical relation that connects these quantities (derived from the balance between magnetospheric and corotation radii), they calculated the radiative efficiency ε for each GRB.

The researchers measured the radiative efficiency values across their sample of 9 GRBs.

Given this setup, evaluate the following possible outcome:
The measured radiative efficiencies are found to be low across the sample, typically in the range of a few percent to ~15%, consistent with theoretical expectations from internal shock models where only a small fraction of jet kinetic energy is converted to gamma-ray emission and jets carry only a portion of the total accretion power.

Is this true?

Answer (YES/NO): NO